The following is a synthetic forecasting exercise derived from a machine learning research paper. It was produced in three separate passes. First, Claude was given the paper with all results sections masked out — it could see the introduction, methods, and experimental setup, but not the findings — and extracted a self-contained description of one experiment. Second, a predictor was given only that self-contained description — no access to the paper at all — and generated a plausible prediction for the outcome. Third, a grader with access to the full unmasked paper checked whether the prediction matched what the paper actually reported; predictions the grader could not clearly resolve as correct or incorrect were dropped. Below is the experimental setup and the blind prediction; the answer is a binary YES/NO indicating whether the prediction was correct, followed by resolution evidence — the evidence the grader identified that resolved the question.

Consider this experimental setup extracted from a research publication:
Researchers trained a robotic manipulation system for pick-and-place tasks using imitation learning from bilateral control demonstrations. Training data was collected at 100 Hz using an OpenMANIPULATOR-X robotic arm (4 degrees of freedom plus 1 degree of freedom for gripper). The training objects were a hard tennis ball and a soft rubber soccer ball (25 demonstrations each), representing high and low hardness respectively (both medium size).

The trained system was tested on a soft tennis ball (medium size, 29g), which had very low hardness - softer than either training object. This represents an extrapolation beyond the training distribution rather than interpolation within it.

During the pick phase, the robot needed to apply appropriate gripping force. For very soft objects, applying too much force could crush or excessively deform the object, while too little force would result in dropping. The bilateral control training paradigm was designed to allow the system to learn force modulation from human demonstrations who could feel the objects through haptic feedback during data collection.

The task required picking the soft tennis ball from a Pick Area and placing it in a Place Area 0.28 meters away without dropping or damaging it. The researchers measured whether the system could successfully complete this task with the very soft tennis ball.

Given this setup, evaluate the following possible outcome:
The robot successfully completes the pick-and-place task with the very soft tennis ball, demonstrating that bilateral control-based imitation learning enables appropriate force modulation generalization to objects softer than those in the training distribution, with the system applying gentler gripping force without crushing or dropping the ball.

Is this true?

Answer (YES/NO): YES